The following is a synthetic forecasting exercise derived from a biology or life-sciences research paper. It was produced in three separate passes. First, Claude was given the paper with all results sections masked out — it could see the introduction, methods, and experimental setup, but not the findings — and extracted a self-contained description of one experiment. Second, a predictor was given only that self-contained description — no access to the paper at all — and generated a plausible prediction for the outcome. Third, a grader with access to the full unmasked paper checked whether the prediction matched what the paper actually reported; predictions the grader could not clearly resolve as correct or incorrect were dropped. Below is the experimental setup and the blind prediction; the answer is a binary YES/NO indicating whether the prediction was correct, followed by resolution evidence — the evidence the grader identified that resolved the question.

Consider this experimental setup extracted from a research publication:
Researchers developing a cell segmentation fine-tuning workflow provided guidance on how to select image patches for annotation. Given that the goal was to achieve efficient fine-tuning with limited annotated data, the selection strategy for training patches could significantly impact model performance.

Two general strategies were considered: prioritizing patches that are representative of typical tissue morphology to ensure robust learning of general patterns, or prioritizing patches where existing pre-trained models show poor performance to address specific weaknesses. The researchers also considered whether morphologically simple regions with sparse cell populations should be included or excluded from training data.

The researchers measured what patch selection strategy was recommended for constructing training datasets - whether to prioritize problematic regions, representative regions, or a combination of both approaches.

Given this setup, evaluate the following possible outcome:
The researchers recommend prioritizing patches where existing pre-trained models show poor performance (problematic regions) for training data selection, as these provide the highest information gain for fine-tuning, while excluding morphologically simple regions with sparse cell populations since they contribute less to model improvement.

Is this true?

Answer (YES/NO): NO